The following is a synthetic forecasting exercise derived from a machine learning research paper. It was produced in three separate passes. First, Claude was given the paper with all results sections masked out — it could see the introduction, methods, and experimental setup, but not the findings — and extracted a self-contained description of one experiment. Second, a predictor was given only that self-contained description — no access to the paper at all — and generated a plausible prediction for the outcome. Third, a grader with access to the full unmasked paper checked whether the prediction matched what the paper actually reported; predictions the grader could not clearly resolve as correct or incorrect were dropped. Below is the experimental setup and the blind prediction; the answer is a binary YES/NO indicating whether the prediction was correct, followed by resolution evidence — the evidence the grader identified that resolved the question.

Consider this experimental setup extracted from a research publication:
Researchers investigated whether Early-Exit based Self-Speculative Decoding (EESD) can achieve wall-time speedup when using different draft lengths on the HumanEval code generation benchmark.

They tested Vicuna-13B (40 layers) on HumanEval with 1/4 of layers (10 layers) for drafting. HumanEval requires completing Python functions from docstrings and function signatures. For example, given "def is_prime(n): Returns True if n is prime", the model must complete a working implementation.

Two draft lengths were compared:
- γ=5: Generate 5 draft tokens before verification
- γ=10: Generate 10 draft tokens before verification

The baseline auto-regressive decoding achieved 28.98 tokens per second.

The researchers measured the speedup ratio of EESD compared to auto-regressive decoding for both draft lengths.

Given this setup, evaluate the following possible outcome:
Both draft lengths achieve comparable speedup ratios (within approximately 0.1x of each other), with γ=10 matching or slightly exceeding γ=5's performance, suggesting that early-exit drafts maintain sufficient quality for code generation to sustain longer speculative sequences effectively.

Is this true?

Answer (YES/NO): NO